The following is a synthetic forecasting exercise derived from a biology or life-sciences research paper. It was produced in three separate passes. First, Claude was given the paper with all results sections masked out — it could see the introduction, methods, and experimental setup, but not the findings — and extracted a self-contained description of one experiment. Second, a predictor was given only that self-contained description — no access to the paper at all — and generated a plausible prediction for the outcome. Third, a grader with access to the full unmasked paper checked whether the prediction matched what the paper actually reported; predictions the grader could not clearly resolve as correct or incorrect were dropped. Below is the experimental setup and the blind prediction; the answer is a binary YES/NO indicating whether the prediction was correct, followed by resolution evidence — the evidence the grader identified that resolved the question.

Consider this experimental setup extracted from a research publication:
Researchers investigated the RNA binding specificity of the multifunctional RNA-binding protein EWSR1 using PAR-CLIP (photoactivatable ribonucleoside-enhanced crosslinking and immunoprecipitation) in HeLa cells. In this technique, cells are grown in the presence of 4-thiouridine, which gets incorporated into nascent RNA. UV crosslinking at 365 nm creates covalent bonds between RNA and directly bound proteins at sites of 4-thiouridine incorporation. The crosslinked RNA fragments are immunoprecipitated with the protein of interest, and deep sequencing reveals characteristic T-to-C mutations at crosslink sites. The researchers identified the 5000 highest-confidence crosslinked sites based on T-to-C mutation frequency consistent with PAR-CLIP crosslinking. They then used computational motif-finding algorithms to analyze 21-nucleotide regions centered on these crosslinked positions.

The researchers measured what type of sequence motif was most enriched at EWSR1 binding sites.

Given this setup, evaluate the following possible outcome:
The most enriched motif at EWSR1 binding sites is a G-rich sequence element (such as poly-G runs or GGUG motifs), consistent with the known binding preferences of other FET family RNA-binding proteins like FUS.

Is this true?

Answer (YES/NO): YES